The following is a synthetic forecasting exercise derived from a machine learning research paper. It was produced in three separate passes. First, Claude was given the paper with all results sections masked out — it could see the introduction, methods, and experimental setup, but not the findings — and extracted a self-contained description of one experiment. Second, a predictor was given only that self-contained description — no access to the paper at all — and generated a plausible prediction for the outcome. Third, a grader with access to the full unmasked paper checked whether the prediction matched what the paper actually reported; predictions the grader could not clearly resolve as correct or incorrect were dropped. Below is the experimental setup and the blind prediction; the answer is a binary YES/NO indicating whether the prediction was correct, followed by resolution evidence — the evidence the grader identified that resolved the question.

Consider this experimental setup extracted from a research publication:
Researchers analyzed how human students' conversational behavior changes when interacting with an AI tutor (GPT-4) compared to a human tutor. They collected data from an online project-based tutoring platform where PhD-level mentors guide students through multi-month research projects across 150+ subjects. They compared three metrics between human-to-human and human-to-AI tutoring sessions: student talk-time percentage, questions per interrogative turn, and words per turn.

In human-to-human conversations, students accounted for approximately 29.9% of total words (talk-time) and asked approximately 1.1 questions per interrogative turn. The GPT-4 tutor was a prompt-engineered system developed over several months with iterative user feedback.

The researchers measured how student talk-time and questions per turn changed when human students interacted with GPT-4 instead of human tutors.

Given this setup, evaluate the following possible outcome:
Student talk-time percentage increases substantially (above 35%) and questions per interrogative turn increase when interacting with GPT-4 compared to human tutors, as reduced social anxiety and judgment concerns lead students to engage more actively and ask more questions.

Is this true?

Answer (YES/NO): NO